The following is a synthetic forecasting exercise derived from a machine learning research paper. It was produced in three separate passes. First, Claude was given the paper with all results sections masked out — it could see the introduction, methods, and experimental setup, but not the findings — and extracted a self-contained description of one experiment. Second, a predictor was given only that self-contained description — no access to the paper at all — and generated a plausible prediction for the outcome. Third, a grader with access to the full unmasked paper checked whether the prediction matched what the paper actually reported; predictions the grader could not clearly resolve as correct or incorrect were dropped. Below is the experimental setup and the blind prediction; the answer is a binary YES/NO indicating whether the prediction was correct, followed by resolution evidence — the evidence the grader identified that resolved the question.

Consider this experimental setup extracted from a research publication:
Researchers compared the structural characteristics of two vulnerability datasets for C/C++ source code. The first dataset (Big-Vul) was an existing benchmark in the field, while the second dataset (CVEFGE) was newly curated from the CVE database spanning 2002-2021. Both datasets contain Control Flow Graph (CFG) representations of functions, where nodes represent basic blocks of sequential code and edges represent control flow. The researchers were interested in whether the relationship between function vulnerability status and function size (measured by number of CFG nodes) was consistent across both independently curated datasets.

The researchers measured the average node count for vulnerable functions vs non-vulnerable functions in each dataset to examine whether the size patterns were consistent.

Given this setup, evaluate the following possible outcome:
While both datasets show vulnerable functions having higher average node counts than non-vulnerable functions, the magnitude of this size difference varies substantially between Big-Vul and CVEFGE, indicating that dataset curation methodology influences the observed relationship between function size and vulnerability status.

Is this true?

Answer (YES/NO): NO